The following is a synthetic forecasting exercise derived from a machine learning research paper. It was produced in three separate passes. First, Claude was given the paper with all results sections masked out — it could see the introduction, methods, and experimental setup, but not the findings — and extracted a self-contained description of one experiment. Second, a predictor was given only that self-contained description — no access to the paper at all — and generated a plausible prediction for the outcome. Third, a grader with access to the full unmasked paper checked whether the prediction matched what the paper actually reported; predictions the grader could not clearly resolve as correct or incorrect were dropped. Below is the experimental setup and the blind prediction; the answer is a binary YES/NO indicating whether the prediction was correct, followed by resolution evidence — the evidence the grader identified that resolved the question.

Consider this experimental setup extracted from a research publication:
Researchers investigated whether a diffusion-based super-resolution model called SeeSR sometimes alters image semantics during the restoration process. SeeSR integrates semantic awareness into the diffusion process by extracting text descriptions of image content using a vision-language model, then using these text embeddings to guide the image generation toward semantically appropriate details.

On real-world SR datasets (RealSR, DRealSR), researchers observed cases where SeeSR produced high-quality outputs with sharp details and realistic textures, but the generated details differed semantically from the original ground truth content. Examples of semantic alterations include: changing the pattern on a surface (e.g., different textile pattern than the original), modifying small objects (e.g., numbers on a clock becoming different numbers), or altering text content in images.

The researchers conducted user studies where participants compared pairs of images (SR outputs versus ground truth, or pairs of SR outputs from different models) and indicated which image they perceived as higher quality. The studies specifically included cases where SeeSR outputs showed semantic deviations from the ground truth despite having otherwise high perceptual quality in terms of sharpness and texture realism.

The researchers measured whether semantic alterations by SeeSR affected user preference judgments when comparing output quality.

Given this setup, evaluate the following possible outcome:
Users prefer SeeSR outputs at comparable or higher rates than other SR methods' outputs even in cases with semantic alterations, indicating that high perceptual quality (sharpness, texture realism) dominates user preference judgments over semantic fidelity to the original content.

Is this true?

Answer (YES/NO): NO